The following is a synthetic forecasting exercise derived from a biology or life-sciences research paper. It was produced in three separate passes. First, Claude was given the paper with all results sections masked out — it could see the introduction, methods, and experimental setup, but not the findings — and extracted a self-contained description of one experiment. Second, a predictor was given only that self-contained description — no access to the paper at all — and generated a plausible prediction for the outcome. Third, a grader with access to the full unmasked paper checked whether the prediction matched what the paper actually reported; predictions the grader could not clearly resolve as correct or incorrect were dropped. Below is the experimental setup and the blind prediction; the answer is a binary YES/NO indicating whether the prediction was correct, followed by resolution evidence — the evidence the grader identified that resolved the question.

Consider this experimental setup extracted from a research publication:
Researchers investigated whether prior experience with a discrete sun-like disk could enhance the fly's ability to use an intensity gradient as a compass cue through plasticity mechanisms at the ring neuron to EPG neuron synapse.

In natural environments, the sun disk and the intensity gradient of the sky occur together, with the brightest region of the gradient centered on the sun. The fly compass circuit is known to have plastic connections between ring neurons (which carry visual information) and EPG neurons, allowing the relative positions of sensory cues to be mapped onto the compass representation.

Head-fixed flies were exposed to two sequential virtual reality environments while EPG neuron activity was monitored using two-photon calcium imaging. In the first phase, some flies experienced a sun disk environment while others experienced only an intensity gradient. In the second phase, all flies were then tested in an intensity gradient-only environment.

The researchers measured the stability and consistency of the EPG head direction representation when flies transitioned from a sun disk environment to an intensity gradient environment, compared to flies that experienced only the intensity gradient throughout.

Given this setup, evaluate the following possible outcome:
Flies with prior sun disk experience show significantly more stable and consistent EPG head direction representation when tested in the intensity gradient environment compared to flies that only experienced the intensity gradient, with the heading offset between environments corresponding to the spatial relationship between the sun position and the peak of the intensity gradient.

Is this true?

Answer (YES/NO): NO